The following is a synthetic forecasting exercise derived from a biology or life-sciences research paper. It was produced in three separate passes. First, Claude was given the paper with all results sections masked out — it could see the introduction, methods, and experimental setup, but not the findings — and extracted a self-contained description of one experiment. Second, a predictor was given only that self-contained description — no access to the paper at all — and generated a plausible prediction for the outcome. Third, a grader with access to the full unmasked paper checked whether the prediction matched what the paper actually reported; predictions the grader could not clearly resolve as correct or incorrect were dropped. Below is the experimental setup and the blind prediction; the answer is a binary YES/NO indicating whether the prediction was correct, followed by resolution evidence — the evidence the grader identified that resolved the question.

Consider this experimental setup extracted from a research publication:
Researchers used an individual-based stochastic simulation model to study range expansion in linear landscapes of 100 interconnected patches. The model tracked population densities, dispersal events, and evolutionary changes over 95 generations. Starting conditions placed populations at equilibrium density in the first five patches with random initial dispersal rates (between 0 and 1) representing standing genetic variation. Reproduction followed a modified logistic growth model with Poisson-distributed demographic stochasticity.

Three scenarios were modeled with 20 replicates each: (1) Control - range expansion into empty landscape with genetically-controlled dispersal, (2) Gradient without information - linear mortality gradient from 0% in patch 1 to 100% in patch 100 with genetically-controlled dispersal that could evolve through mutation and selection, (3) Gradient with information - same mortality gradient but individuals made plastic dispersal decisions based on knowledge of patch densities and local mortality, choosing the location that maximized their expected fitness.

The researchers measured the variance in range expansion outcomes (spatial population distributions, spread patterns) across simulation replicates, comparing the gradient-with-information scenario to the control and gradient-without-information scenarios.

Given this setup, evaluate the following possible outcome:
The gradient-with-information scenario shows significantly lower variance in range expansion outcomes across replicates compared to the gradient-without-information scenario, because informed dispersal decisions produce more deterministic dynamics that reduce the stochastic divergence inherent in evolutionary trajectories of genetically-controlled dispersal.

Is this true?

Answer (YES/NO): YES